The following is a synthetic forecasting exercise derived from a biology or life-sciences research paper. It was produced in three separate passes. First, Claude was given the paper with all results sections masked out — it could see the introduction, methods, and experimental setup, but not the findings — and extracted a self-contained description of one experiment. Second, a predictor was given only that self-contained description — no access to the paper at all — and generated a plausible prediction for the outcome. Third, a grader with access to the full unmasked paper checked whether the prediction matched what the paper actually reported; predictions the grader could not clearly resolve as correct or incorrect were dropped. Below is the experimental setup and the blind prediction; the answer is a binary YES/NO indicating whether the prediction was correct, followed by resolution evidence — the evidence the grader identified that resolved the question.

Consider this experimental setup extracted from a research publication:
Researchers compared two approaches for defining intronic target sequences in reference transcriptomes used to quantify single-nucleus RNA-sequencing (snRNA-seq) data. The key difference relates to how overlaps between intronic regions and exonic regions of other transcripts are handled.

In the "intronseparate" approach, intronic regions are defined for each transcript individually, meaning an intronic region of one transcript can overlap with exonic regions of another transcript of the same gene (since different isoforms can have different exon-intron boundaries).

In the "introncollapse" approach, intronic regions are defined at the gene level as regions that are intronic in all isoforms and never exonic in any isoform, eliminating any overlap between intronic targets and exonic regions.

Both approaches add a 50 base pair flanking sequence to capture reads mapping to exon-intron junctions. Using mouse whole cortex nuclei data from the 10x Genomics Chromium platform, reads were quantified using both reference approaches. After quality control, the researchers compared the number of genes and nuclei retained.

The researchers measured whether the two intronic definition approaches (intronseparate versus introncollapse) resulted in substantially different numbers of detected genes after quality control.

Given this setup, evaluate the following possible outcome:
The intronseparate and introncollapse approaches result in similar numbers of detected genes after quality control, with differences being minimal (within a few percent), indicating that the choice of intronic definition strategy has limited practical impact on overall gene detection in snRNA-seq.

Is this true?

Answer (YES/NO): YES